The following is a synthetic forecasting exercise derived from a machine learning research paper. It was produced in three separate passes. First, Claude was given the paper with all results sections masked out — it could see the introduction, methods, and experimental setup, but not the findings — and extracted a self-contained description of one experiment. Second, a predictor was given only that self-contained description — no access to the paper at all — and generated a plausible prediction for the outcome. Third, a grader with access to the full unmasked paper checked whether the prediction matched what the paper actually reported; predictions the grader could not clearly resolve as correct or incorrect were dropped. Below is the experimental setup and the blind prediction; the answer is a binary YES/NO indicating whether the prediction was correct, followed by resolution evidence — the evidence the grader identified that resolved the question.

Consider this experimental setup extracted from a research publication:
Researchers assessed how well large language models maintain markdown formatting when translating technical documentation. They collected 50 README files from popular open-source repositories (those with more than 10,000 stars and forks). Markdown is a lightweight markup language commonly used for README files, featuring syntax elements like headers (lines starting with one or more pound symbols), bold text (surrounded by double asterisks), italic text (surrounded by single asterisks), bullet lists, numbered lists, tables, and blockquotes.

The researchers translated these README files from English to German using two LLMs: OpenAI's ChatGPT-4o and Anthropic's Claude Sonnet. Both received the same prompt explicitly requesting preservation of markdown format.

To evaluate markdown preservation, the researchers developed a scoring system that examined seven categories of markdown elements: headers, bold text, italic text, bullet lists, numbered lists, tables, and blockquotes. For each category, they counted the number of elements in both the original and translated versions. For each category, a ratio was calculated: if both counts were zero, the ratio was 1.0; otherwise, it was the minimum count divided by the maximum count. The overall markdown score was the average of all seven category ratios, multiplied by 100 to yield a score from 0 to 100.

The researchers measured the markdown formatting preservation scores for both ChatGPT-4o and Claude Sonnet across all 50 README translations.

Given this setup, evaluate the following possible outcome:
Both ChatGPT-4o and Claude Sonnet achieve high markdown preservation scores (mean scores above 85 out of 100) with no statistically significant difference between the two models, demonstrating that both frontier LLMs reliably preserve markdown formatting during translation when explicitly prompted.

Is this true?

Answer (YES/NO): NO